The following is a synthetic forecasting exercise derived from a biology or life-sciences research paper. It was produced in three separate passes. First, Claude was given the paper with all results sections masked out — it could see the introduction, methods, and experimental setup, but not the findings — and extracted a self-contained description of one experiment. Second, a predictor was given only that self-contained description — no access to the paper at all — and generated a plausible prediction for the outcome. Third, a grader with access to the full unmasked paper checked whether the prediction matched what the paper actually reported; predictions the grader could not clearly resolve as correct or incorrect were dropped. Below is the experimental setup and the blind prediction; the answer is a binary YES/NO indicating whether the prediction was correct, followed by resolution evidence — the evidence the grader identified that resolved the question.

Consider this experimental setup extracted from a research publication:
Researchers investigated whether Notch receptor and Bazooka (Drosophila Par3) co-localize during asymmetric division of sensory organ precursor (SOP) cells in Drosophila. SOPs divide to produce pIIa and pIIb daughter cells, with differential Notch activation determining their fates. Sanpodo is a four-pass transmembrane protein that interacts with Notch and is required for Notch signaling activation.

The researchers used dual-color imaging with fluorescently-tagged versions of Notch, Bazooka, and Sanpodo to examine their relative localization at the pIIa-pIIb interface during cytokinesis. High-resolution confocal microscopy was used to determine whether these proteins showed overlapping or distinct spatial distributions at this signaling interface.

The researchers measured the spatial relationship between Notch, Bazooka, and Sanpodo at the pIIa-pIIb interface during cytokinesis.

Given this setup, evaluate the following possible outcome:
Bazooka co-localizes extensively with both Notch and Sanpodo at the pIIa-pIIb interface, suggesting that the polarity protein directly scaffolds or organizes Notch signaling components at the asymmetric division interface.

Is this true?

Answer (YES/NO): YES